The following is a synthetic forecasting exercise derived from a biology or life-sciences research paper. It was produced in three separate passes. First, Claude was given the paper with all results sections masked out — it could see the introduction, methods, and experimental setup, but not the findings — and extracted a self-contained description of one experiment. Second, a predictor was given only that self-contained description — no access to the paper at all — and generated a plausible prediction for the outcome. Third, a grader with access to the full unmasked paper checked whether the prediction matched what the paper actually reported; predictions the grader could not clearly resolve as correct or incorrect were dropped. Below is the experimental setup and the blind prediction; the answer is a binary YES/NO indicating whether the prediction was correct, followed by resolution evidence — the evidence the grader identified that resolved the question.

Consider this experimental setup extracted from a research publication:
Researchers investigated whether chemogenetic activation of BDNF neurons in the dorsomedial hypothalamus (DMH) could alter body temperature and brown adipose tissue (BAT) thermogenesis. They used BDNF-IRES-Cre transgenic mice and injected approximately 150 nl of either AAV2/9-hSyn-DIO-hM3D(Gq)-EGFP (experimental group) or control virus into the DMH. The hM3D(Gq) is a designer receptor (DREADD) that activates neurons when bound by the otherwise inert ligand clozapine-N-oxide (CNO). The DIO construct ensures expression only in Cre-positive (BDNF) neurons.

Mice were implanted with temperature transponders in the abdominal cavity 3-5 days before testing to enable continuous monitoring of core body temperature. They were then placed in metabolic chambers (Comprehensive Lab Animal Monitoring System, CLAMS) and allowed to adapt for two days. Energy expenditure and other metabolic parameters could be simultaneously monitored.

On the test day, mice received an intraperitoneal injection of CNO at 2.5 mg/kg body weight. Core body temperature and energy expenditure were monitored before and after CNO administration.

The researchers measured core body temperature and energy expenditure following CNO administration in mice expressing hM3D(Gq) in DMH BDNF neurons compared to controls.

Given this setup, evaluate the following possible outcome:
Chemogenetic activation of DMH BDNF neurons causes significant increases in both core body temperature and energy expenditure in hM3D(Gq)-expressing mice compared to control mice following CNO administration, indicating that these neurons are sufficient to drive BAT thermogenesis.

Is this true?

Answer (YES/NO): YES